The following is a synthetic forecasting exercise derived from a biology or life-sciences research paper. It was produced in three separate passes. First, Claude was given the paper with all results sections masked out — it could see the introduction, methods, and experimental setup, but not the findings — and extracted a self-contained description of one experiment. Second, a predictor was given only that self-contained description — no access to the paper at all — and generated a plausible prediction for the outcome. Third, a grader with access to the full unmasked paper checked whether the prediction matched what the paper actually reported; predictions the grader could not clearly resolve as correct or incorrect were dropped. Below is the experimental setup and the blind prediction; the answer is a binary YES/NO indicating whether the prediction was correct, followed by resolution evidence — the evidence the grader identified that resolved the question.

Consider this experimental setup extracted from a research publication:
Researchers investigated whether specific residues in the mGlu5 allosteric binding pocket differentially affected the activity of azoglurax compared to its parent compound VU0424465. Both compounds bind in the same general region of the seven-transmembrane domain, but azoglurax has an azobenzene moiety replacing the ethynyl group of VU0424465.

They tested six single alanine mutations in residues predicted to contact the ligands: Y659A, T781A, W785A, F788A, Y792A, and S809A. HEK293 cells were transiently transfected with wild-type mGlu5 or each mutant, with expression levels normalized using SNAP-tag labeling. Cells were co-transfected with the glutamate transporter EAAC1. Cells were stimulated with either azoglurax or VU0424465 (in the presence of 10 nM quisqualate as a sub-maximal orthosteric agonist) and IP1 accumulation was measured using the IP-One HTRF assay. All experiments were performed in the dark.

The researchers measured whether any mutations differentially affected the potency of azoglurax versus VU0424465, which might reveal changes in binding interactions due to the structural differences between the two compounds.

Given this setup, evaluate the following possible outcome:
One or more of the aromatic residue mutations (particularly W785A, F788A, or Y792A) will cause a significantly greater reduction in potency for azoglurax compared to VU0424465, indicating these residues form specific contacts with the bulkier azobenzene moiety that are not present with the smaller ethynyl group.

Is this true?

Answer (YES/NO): NO